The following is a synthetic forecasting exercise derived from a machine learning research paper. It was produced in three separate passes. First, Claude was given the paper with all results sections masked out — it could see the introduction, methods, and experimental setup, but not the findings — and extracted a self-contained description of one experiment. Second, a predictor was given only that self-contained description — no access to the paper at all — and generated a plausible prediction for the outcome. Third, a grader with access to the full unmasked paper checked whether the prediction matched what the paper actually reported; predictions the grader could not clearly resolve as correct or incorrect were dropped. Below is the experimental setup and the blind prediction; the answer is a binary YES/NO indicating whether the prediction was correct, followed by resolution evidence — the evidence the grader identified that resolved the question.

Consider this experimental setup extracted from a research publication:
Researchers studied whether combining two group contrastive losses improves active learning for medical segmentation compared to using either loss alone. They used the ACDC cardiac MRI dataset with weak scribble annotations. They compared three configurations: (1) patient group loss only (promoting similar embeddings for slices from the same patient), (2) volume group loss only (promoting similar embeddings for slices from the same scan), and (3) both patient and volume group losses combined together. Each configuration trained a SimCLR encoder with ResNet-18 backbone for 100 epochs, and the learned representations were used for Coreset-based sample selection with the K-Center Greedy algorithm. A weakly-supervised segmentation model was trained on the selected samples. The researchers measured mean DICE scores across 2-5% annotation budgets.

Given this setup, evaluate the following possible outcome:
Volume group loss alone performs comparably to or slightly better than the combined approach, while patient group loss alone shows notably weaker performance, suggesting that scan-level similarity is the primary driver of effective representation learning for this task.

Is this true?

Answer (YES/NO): NO